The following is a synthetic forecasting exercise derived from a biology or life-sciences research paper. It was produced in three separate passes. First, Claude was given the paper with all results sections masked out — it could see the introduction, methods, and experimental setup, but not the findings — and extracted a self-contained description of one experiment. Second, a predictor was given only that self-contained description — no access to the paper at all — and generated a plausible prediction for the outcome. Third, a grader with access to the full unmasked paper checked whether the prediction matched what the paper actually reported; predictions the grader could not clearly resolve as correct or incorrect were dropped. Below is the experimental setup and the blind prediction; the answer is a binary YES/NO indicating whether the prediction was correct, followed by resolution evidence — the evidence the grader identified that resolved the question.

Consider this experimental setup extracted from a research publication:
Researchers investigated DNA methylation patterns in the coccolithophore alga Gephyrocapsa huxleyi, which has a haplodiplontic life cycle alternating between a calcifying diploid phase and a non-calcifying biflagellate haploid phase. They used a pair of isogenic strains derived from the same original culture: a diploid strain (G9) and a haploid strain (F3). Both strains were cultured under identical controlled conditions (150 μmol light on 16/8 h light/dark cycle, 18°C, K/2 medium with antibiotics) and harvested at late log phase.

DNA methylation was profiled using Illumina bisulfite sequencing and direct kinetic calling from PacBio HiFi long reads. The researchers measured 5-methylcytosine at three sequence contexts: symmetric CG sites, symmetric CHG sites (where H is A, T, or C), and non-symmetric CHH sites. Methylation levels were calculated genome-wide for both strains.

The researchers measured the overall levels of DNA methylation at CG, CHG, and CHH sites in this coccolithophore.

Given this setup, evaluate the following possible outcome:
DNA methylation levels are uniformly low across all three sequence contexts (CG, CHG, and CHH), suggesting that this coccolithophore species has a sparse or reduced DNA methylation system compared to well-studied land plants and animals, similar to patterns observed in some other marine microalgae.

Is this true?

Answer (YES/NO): NO